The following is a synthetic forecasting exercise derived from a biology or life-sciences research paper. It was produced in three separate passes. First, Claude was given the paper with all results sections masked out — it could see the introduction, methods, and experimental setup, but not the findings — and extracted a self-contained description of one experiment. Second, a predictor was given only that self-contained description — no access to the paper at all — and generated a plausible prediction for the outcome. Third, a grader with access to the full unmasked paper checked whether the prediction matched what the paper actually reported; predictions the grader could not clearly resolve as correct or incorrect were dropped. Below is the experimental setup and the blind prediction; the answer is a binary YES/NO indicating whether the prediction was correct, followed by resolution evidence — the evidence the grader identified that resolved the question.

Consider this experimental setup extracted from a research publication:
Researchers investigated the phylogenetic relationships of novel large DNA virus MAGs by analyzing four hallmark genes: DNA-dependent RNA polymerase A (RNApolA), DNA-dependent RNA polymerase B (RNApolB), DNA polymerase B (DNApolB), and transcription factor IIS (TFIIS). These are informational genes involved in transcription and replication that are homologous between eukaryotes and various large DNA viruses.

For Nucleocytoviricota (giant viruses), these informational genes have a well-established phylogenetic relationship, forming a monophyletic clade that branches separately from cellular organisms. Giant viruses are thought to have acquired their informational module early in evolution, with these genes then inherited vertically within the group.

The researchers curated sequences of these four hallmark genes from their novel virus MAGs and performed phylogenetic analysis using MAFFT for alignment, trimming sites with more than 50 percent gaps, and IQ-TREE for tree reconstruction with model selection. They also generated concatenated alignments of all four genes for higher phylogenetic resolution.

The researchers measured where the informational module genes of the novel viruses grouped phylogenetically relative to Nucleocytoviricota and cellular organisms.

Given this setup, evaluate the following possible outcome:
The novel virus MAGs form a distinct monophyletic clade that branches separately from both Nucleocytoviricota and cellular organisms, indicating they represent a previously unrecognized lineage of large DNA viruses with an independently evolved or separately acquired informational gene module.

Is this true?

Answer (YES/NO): NO